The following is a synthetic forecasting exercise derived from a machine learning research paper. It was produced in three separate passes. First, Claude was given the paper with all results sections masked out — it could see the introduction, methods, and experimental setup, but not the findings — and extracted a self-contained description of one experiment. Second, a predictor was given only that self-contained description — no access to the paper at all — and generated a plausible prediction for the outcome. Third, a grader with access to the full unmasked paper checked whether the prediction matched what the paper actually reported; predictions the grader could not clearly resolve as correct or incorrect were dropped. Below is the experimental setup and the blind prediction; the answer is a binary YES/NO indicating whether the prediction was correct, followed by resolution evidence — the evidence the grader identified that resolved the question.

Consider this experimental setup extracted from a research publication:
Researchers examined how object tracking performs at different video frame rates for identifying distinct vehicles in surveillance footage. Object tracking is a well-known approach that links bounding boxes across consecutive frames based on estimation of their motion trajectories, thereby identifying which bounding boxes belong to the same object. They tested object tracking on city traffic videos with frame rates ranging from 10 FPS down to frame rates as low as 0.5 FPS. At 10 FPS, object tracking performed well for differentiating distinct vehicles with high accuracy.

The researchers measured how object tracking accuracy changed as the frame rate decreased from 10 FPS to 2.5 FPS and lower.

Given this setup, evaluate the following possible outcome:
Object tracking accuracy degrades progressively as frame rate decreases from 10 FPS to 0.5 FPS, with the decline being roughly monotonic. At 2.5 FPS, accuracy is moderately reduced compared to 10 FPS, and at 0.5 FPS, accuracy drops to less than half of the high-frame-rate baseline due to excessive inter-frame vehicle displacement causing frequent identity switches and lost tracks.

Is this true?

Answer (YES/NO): NO